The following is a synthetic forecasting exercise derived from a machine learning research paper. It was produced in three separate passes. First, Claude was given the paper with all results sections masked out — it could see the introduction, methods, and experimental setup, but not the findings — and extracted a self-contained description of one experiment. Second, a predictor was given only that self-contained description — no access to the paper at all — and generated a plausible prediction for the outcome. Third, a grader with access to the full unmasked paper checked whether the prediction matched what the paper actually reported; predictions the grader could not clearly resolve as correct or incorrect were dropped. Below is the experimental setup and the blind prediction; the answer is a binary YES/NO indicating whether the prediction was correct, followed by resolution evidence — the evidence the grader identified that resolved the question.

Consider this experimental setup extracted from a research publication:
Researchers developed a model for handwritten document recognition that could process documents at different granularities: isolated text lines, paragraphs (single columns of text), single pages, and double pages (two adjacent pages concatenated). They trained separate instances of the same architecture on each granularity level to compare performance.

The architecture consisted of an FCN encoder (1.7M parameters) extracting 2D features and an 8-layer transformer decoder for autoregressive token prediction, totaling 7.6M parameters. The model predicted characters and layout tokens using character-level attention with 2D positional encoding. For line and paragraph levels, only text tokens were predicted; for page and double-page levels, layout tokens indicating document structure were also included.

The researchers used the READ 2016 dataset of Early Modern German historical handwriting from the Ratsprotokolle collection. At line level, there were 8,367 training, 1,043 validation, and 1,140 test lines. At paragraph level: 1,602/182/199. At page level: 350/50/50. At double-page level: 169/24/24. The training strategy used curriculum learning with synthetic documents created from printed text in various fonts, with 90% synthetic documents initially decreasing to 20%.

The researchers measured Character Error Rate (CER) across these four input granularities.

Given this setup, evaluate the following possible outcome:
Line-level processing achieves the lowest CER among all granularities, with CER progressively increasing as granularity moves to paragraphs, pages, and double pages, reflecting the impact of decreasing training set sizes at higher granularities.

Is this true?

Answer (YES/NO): NO